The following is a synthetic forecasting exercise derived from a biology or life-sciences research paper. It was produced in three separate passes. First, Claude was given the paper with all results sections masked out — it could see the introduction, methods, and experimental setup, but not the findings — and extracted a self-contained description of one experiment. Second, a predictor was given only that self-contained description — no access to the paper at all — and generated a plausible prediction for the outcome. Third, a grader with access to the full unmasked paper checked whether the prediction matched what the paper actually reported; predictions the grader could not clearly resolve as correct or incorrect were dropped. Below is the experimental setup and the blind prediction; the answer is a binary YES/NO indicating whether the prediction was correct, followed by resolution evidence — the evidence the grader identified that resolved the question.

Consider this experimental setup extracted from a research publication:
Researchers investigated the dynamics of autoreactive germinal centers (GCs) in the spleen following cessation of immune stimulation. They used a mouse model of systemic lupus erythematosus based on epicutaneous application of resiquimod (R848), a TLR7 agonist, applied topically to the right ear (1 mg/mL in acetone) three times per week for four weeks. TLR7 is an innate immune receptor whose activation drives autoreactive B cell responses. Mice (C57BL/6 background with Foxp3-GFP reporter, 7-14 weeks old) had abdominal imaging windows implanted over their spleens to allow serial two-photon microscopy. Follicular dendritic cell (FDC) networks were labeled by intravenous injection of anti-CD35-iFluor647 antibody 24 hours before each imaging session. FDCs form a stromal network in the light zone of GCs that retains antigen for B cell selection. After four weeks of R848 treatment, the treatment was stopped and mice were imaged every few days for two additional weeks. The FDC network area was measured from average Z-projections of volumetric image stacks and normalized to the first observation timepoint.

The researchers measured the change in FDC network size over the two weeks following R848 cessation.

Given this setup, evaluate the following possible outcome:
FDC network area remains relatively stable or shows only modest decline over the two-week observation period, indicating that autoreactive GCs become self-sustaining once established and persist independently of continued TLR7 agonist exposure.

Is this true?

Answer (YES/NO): NO